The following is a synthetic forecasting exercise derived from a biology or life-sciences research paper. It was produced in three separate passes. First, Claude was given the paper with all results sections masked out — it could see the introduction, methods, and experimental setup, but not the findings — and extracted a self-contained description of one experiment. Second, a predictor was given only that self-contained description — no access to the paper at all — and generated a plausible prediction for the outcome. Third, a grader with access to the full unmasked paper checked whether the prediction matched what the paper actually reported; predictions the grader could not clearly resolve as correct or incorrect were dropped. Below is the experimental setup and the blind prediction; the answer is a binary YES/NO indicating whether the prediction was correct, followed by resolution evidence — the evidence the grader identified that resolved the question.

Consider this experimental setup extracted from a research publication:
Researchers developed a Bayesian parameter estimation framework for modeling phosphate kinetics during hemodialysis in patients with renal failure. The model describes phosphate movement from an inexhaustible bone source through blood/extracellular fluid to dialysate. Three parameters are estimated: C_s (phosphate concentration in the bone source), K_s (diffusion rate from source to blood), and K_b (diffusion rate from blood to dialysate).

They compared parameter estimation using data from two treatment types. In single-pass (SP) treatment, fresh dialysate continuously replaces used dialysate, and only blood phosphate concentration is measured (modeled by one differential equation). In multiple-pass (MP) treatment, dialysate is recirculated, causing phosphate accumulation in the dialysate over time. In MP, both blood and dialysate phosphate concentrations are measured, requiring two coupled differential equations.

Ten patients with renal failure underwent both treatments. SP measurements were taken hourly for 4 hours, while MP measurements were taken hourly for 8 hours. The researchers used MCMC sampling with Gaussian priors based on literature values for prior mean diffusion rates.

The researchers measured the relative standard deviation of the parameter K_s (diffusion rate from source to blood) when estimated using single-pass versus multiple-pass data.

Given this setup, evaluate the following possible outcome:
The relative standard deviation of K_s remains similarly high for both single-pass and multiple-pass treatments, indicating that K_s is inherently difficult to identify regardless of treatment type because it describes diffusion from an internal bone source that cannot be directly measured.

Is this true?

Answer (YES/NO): NO